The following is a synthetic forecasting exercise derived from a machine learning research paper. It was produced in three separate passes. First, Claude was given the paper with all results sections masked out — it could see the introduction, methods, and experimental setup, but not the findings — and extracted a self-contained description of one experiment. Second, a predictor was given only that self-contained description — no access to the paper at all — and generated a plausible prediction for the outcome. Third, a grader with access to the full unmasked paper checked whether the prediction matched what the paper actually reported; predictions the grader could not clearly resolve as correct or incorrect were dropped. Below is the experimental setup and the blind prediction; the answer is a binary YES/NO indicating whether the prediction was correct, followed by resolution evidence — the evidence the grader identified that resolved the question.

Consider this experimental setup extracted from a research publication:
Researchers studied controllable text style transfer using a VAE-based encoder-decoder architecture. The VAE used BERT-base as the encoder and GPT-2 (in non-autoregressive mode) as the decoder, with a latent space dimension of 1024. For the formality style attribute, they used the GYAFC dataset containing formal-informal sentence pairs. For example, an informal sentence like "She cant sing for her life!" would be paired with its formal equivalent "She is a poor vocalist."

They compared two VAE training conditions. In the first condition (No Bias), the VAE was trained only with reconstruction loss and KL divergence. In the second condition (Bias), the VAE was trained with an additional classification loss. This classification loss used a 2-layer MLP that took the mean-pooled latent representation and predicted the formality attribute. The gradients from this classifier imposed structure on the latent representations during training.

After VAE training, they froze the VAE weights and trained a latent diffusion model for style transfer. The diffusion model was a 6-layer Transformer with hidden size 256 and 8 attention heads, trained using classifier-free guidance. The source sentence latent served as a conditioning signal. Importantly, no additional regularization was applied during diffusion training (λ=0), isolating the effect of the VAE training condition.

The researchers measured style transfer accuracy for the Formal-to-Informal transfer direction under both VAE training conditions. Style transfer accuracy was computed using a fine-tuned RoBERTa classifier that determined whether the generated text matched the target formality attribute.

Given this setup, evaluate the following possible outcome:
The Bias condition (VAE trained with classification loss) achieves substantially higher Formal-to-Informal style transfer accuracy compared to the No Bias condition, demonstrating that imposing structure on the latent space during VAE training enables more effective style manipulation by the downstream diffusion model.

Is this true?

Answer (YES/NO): YES